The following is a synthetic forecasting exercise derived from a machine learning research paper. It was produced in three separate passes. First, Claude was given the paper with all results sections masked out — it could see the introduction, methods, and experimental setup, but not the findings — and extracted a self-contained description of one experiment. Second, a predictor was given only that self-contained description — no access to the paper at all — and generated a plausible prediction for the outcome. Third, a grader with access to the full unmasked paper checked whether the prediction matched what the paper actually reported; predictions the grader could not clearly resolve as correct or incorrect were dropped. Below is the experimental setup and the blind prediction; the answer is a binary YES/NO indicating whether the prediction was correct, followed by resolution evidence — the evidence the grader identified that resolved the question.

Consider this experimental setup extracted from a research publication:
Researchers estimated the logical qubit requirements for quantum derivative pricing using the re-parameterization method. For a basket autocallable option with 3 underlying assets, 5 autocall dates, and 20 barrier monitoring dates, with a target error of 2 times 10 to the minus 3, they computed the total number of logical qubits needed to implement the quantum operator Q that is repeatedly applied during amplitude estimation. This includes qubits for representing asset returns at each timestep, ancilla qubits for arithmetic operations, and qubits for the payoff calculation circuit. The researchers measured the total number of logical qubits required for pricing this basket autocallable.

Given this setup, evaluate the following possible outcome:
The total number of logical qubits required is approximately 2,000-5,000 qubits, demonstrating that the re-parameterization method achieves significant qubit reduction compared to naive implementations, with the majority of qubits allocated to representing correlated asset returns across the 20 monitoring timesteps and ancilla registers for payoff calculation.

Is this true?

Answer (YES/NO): NO